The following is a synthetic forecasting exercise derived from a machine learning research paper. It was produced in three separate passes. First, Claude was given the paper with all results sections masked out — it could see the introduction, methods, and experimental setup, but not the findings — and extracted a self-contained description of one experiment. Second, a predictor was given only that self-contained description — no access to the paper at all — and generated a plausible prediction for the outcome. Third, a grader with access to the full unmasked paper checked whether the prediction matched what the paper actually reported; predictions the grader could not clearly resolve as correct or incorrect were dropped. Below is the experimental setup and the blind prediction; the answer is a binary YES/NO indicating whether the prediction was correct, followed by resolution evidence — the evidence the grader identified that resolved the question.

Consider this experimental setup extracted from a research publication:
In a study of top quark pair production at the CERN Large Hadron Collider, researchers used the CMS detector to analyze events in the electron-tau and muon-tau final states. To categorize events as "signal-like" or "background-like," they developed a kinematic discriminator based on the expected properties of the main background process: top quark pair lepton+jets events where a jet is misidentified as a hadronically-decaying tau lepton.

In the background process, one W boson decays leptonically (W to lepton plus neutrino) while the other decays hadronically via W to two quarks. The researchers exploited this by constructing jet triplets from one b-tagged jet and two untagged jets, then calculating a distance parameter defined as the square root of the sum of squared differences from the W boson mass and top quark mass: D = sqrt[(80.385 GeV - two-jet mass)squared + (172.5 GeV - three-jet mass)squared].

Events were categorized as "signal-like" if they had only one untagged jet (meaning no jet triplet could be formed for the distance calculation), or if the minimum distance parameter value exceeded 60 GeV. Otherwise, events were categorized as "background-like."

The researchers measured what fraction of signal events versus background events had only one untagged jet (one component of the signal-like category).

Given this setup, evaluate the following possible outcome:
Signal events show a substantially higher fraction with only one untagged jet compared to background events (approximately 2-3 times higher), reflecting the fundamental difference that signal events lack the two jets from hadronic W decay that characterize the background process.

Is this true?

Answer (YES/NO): NO